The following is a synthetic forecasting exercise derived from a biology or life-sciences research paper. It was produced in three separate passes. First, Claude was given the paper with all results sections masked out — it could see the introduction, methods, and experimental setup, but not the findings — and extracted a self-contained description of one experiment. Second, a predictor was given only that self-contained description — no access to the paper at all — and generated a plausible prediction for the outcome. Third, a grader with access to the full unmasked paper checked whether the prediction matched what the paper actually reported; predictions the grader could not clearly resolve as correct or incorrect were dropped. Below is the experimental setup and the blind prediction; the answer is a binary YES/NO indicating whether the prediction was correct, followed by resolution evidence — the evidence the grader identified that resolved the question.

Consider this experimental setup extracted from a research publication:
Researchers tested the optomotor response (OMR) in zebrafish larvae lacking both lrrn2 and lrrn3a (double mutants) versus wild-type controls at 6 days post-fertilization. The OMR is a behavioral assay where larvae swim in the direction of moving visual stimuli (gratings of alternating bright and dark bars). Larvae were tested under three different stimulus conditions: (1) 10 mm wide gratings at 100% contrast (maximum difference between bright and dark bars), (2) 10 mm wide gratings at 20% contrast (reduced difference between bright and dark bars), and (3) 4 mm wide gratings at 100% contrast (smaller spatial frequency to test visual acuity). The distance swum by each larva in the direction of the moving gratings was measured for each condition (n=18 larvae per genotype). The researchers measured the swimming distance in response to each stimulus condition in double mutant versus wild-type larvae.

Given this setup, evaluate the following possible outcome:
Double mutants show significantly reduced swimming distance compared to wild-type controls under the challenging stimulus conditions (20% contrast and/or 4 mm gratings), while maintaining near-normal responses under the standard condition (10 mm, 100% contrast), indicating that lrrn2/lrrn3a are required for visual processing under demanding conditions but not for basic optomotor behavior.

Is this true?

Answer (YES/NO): NO